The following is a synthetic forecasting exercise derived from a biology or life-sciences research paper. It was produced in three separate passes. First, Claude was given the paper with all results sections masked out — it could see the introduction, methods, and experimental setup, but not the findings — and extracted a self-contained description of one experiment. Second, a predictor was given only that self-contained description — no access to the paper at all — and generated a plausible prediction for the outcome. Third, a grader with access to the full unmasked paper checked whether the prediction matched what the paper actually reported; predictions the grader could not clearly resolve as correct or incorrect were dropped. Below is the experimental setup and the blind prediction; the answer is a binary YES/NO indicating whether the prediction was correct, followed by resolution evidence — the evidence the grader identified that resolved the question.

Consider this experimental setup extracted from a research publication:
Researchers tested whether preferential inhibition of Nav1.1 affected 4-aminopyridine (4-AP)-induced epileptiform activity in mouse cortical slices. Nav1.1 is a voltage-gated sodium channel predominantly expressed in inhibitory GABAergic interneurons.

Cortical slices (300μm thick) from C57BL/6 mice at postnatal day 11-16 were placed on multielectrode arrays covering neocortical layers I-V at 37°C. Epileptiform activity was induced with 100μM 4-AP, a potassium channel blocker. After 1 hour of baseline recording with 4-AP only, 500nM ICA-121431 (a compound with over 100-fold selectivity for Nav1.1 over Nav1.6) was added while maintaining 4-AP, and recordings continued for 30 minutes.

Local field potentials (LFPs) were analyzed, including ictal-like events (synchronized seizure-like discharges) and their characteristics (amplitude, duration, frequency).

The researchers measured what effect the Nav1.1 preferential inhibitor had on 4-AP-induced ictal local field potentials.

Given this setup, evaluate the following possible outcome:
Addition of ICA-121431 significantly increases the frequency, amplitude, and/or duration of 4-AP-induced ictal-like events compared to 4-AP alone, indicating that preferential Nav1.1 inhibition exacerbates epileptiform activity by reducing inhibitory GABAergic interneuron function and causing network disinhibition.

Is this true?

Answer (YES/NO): NO